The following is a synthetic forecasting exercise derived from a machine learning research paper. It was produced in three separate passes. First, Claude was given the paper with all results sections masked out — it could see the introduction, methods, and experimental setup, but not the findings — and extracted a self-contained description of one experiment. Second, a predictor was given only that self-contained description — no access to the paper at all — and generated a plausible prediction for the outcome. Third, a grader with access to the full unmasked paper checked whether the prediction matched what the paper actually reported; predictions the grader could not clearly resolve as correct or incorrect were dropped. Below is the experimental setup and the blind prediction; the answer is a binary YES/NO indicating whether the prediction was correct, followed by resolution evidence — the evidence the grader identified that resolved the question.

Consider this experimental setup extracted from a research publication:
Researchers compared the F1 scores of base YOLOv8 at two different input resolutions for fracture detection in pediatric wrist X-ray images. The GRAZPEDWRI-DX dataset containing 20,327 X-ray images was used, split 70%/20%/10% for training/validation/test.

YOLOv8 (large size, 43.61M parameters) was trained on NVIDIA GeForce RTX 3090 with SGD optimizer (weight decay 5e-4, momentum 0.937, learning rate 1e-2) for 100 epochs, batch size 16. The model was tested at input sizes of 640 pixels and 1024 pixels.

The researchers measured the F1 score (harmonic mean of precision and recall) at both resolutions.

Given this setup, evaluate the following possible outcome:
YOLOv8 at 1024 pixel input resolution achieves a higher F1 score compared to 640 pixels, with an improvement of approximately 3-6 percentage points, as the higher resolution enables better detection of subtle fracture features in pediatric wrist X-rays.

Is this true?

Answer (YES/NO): YES